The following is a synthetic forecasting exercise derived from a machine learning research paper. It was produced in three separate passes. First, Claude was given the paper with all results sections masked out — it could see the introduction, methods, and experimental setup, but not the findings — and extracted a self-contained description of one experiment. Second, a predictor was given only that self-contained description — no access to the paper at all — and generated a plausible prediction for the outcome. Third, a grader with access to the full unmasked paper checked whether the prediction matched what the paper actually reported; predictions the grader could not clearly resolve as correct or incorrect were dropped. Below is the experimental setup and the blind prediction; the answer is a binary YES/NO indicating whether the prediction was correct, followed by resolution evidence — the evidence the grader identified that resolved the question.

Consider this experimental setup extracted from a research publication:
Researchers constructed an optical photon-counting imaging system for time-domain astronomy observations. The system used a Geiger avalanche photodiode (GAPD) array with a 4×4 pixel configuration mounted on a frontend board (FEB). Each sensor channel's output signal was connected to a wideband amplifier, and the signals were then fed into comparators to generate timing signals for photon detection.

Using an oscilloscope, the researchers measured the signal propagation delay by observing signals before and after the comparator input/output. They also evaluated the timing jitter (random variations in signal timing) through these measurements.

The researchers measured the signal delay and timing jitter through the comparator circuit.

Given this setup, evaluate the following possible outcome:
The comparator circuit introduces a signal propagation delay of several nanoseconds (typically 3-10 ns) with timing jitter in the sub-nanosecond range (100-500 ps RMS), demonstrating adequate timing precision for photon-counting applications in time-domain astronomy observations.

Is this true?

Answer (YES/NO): NO